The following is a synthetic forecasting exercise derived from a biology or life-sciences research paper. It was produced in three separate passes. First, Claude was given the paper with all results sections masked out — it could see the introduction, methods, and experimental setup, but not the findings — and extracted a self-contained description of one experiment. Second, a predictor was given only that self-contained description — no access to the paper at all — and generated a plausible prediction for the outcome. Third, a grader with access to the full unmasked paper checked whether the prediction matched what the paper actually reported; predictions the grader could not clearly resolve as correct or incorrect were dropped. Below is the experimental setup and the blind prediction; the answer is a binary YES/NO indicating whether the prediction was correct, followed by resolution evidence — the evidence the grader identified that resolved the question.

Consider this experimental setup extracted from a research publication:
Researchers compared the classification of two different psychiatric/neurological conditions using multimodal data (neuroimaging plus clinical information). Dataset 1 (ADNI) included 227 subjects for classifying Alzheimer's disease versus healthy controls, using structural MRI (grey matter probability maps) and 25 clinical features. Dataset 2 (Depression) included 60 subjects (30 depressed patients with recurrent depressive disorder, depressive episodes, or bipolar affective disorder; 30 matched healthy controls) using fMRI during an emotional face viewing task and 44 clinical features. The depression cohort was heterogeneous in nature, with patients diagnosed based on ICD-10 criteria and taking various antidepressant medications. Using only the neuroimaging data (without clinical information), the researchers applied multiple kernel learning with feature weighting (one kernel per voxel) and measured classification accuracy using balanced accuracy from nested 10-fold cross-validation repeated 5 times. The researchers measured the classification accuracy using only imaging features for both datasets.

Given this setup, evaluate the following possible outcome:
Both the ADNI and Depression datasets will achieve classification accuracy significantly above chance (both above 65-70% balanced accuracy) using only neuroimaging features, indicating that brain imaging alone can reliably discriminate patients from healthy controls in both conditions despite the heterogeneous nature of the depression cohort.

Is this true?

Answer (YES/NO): NO